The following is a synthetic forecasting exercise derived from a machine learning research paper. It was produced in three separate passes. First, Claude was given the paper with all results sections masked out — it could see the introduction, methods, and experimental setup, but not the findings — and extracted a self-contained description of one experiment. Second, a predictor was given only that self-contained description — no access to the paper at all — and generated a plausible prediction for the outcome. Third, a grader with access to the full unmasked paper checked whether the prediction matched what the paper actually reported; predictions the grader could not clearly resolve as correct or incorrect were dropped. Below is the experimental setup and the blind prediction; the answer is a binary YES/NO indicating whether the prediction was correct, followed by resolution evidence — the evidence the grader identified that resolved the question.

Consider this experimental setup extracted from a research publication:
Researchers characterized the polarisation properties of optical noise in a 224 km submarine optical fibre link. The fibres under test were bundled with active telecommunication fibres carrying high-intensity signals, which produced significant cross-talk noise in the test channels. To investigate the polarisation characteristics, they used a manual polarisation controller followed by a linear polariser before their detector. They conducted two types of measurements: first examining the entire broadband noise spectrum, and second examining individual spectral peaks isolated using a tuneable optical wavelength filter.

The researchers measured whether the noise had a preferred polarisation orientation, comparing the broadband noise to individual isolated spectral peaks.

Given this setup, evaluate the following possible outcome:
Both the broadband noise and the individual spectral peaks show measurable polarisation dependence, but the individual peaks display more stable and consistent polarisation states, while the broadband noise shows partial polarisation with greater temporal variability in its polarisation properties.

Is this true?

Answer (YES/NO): NO